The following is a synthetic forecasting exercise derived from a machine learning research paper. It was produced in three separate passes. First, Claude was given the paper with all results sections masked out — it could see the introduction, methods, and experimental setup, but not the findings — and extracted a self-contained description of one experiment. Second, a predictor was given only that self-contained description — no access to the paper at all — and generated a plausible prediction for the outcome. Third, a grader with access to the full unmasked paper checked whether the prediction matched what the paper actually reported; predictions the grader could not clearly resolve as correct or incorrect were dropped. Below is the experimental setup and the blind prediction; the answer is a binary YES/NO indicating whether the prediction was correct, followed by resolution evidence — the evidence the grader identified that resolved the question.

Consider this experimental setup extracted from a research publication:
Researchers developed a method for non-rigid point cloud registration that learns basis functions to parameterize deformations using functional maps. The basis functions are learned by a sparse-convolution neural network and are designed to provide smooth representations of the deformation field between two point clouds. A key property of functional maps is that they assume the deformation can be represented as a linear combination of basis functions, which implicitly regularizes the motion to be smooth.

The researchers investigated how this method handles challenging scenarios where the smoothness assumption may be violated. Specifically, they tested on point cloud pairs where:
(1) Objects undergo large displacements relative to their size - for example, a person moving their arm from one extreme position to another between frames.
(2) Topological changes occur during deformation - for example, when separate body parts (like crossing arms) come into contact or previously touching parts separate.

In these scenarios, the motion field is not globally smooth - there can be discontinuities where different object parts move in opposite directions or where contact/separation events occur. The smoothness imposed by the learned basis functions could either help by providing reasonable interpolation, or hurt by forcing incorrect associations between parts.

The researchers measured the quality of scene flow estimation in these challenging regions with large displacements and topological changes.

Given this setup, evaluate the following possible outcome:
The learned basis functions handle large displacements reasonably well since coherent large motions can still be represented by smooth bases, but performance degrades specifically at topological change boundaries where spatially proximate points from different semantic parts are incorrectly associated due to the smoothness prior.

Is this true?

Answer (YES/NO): NO